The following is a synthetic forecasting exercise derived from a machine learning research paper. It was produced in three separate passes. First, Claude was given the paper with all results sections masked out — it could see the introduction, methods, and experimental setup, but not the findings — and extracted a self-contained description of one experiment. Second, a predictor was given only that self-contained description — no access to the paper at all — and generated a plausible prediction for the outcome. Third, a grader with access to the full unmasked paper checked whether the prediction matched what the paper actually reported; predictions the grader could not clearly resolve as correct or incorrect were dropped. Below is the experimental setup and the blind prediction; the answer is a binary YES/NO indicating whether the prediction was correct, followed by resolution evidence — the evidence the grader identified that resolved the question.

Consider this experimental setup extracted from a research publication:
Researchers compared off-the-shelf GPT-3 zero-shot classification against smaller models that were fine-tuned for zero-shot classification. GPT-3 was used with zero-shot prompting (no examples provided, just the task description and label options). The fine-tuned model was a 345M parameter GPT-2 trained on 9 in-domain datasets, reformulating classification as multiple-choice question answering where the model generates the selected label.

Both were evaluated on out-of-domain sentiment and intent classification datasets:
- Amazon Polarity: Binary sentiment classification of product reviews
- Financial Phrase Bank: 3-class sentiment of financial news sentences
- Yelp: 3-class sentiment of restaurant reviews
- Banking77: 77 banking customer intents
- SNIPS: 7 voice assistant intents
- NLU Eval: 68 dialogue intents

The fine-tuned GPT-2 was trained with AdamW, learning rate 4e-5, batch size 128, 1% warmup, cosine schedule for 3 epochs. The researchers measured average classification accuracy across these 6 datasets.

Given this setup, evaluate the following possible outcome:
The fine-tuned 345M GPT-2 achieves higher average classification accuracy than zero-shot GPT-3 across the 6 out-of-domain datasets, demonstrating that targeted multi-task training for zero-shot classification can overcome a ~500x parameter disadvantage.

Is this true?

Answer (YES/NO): YES